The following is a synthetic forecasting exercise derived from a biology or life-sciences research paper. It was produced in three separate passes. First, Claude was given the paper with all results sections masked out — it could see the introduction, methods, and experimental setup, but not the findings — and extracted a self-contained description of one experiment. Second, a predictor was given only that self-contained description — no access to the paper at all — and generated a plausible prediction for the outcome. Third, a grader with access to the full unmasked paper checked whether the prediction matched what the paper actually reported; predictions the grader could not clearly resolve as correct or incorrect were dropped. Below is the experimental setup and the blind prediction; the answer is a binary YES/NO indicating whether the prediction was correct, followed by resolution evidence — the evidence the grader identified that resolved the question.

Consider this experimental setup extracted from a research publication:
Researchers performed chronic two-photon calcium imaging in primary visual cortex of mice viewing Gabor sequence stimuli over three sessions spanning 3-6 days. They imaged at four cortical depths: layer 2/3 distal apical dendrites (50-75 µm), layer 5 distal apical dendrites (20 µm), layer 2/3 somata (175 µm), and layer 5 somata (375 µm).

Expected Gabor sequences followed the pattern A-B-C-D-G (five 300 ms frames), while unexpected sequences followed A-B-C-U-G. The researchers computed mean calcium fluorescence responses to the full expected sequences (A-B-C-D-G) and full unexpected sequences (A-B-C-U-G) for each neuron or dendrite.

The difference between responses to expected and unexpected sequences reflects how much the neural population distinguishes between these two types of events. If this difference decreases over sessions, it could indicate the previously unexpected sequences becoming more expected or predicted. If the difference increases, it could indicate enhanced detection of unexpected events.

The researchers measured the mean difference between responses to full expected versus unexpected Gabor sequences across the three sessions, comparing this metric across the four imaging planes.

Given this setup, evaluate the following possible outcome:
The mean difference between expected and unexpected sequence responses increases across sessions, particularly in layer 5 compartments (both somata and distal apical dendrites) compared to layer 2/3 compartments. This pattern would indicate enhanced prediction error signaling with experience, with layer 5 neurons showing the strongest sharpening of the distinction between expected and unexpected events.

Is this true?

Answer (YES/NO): NO